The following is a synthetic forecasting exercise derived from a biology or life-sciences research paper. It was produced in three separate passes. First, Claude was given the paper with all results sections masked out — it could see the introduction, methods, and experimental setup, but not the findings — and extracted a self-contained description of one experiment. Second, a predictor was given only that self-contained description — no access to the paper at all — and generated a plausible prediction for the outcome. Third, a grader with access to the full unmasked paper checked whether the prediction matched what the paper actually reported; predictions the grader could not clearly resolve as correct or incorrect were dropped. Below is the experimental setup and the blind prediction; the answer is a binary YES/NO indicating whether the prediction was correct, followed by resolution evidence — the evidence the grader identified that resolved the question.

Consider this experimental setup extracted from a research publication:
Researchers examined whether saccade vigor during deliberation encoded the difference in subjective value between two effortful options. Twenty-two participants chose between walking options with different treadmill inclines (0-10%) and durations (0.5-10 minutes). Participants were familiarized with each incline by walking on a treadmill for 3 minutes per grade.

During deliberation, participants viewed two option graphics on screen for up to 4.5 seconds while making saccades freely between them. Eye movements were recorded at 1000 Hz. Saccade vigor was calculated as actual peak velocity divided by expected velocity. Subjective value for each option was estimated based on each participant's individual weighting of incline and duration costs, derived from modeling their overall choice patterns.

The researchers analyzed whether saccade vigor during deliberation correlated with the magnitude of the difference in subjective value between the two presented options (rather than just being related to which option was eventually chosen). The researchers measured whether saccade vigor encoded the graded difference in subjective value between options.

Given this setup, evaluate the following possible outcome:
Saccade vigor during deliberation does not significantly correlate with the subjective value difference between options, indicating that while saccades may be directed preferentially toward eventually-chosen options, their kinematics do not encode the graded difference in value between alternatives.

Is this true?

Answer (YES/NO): NO